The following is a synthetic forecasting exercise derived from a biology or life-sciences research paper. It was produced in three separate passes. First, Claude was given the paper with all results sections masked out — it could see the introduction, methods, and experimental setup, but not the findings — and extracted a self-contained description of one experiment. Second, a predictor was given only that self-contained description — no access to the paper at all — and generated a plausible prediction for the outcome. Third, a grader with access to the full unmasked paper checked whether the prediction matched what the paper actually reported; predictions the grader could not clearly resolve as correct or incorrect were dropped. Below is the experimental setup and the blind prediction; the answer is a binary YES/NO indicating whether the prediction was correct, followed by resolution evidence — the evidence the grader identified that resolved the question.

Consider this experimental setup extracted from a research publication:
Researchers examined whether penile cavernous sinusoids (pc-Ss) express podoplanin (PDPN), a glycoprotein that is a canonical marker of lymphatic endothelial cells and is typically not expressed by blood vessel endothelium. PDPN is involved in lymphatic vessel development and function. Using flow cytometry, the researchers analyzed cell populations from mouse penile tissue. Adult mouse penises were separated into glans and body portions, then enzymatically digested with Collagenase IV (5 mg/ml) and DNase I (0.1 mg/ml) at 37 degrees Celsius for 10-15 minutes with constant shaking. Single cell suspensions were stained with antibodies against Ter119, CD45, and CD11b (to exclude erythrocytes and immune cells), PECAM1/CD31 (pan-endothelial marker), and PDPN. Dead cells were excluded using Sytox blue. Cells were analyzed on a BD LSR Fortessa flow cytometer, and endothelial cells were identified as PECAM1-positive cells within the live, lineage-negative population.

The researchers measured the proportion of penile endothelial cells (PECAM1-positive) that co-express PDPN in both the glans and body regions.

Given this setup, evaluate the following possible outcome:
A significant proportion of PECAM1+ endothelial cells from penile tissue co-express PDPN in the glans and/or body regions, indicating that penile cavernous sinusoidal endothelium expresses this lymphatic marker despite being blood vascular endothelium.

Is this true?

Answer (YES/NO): NO